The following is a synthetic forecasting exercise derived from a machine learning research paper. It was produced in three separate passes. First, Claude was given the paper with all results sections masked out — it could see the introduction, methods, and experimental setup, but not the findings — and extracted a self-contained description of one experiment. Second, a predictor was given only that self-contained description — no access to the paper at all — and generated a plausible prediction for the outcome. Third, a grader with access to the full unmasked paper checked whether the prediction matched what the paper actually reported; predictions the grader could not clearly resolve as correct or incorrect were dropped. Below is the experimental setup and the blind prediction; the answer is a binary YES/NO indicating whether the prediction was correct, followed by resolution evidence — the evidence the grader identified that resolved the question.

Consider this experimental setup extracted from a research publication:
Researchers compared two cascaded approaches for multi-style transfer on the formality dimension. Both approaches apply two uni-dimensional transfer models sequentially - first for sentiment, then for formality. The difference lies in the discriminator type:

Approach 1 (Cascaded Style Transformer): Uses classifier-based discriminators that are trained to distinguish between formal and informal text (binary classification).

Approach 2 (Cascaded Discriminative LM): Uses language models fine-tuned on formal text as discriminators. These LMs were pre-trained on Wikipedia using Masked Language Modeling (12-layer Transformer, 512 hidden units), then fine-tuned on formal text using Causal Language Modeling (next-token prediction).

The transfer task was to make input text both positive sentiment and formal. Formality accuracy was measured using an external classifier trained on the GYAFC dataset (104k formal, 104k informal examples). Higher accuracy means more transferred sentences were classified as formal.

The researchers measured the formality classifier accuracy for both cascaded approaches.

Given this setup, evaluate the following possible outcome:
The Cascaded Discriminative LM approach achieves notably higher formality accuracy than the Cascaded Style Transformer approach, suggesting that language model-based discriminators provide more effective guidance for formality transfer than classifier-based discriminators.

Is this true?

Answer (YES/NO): NO